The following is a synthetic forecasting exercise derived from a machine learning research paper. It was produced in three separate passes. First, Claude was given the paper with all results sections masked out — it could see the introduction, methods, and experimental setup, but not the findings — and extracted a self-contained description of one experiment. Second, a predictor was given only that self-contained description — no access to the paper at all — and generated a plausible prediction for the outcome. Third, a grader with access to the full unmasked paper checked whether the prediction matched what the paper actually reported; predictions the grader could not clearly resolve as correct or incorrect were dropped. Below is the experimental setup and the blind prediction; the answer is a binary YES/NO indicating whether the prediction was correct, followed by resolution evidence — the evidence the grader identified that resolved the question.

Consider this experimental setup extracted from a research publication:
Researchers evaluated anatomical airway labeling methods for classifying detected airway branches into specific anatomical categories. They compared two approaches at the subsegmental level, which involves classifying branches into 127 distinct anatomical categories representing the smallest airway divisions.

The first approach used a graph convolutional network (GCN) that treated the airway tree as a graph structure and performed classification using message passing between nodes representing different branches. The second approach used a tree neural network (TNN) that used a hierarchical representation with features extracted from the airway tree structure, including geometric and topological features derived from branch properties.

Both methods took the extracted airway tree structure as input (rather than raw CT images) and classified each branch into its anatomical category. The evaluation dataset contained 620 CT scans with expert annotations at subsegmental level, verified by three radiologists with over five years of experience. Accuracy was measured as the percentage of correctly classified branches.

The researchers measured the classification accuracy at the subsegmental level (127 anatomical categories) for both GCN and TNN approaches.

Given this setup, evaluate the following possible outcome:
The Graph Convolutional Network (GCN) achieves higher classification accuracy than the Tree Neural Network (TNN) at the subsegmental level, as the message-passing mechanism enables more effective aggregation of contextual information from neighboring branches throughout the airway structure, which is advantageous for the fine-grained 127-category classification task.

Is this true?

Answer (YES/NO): NO